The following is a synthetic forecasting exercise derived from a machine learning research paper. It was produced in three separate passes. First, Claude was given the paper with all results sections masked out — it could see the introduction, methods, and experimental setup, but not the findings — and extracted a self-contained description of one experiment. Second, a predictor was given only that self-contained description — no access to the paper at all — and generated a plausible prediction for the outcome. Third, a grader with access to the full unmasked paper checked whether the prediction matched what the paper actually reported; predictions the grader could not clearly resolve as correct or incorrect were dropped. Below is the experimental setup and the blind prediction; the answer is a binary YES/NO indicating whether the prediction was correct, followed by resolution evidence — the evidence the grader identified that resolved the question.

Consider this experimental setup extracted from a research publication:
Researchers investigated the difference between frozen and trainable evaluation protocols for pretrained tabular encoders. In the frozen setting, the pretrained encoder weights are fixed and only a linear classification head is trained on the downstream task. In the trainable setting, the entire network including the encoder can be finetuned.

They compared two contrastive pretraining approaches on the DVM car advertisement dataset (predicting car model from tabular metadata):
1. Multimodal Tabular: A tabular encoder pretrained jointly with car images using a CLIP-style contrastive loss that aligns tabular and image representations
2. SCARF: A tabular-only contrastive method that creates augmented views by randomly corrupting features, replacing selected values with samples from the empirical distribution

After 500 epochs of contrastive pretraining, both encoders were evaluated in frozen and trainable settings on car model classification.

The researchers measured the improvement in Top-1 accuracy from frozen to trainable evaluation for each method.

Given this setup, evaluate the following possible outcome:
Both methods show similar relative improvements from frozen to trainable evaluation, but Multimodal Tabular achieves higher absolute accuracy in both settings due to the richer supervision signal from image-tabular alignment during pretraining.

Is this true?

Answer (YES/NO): NO